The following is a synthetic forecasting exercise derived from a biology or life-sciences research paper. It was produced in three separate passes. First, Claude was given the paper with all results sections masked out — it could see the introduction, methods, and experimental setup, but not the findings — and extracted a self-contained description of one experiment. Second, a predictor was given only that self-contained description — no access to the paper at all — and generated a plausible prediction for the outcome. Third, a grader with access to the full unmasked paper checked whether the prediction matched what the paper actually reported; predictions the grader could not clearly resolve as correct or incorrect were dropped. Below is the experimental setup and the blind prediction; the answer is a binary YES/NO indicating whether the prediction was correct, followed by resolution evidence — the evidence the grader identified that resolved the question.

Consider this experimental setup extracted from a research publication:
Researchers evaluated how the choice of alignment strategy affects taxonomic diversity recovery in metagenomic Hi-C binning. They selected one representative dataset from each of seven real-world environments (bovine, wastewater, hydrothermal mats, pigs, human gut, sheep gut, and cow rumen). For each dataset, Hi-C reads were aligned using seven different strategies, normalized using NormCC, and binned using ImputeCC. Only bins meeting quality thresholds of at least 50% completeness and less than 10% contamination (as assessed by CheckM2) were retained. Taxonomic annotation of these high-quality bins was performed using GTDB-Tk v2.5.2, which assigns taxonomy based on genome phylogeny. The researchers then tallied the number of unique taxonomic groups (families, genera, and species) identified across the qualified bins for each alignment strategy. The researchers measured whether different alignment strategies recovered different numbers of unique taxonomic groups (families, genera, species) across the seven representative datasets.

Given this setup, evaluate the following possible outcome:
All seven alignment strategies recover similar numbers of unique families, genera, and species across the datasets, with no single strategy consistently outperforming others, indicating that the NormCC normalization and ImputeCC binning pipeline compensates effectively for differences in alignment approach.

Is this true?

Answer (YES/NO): NO